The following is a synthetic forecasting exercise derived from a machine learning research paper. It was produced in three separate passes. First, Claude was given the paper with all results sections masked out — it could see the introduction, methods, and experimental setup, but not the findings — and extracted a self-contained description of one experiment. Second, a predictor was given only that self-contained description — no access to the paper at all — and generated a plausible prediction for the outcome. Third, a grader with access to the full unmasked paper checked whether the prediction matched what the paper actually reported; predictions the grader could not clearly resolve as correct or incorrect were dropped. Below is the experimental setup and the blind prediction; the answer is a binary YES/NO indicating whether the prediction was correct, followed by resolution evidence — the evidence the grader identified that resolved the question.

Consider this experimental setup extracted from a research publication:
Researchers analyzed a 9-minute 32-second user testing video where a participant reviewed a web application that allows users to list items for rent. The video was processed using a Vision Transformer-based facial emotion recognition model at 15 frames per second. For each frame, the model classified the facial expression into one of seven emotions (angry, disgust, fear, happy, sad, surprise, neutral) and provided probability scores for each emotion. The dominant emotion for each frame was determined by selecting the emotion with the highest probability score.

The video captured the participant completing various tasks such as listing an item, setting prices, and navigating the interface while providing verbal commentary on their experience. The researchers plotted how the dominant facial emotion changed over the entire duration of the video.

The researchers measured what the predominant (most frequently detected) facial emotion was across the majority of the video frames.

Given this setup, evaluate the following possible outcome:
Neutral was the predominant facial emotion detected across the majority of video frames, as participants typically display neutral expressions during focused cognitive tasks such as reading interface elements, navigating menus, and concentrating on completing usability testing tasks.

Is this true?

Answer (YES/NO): YES